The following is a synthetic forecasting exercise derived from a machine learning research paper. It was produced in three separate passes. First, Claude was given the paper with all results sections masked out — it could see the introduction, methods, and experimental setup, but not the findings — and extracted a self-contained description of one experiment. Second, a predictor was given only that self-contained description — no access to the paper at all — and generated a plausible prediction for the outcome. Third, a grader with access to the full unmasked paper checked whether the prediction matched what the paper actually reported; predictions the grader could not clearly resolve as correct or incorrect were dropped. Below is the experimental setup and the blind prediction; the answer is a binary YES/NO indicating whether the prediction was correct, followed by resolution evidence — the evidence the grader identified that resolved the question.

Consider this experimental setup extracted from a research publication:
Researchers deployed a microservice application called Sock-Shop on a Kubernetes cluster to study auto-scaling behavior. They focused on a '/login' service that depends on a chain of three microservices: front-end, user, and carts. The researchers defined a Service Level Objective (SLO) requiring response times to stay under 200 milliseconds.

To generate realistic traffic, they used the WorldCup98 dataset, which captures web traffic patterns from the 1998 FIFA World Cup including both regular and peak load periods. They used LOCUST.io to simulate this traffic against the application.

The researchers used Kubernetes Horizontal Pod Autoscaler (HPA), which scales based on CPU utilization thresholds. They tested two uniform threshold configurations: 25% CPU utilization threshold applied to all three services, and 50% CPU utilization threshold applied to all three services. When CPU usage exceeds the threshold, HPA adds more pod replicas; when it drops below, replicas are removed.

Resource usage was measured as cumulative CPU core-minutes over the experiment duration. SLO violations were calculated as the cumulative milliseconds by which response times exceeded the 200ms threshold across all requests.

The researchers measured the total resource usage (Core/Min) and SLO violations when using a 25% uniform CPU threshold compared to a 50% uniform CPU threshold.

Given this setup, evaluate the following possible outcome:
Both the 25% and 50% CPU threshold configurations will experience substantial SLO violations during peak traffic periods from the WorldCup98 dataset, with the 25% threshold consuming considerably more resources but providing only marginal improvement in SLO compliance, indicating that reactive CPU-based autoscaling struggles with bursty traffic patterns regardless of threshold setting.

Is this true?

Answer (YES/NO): NO